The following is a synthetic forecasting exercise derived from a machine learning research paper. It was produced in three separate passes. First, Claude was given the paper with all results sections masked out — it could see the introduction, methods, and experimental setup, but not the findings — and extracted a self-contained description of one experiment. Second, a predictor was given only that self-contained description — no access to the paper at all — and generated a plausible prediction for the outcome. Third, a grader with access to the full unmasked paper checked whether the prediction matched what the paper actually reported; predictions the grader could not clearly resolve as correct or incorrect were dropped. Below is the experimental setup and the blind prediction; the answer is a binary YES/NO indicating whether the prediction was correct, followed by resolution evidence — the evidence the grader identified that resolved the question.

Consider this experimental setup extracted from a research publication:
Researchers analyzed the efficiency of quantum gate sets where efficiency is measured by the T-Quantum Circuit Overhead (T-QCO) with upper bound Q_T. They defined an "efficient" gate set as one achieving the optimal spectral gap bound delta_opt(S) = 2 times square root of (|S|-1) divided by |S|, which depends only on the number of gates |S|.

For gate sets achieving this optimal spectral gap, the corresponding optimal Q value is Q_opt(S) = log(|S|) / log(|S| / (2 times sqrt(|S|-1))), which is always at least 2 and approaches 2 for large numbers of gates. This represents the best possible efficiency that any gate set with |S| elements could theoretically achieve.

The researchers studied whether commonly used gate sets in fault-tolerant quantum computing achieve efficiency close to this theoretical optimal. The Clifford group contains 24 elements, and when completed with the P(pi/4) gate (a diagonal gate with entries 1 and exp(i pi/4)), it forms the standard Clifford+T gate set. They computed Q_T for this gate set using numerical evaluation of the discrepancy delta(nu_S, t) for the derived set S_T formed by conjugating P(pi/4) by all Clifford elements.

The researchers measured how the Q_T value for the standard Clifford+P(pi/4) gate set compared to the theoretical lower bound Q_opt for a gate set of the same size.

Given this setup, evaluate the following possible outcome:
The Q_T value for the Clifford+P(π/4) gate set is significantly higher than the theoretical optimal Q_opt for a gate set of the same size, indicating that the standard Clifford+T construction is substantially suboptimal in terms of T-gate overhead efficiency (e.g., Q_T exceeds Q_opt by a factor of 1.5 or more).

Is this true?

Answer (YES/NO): YES